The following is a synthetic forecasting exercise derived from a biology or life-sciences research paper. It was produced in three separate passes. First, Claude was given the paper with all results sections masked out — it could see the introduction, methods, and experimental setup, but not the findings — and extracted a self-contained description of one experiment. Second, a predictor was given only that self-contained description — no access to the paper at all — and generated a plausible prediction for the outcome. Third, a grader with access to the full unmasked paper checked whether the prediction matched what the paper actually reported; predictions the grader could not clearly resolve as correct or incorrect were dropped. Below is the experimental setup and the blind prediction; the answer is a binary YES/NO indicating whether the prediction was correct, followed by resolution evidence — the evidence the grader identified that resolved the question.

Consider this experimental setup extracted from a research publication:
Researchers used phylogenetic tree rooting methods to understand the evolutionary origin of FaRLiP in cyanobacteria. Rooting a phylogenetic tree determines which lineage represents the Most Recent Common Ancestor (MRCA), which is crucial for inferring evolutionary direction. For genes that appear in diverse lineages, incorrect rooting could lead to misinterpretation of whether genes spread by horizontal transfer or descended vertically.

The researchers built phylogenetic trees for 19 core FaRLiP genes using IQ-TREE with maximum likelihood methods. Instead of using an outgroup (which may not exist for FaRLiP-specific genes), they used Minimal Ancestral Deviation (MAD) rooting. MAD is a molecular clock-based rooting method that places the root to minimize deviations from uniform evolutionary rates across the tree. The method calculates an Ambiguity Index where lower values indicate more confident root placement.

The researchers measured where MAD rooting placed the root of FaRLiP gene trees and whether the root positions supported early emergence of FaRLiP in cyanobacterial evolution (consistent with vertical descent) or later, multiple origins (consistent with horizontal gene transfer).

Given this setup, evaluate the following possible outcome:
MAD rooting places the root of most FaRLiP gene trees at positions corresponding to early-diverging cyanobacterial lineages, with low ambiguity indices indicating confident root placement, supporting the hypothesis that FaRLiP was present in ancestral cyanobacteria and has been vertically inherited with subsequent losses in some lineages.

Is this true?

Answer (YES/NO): YES